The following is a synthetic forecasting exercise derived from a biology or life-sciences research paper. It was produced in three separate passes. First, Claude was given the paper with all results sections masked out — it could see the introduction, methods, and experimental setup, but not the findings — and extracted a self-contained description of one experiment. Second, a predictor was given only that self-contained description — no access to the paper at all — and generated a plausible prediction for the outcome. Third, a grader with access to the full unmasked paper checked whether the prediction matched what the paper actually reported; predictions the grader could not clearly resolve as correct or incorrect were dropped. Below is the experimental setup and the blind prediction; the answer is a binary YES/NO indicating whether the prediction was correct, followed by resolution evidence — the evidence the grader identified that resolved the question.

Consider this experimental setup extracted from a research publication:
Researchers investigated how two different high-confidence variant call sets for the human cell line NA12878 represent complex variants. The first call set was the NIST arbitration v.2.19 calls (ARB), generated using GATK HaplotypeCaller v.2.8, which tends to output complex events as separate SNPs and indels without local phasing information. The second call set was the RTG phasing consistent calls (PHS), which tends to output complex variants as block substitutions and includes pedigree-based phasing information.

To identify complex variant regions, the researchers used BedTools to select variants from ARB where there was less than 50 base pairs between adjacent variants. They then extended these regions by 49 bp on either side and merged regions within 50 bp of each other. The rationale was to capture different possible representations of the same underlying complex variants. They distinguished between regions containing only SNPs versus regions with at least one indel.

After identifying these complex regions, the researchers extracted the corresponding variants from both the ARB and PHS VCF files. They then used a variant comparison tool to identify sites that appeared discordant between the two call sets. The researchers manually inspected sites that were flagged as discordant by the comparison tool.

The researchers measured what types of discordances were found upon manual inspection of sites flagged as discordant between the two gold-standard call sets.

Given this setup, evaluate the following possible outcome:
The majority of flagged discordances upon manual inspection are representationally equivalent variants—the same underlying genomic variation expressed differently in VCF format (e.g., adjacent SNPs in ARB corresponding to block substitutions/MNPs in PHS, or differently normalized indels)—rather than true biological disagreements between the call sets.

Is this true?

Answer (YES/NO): NO